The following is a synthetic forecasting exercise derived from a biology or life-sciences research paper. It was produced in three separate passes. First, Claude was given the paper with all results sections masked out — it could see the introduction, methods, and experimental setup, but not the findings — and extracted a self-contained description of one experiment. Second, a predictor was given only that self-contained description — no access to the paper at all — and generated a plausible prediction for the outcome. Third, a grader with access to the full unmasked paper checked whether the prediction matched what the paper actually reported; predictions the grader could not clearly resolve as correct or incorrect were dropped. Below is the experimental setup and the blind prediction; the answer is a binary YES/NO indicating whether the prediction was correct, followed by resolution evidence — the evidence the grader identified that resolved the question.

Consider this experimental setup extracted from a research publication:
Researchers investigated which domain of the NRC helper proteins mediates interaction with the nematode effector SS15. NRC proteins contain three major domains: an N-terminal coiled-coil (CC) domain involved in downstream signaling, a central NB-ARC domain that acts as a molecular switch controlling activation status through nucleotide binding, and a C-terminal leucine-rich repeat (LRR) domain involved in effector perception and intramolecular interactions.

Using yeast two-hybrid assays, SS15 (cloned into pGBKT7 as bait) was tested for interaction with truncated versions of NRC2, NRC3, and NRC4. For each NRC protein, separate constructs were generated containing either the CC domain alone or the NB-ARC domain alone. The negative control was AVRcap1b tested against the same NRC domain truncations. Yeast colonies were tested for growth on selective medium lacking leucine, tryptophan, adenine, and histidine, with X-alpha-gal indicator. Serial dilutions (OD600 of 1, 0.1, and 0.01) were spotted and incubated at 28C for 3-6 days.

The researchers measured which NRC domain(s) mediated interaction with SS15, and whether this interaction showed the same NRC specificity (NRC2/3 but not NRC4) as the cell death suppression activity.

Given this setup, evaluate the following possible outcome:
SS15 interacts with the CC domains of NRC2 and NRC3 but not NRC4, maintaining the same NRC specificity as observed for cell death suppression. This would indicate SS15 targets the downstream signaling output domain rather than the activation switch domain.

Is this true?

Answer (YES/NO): NO